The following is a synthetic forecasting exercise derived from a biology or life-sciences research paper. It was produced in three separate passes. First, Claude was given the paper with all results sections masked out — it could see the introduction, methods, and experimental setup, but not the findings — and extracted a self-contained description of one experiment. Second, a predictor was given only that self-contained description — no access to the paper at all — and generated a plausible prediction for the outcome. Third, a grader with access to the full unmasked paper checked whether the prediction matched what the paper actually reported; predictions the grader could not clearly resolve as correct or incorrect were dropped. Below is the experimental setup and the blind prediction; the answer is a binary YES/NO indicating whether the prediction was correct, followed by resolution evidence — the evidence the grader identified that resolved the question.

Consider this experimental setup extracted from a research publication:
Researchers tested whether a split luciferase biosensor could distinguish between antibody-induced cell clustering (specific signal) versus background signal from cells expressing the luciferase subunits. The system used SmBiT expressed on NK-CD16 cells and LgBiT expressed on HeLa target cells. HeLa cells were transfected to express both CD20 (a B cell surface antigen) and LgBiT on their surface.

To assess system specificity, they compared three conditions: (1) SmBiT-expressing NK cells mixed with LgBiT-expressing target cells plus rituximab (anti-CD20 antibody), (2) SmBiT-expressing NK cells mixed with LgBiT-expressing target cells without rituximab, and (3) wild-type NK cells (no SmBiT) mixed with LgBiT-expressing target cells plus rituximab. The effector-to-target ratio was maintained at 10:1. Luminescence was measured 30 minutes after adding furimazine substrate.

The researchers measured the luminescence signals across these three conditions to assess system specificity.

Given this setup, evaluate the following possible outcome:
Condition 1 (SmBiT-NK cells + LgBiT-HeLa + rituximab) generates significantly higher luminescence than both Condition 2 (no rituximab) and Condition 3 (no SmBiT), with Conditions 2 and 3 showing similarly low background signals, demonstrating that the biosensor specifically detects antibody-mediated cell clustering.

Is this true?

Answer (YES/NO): NO